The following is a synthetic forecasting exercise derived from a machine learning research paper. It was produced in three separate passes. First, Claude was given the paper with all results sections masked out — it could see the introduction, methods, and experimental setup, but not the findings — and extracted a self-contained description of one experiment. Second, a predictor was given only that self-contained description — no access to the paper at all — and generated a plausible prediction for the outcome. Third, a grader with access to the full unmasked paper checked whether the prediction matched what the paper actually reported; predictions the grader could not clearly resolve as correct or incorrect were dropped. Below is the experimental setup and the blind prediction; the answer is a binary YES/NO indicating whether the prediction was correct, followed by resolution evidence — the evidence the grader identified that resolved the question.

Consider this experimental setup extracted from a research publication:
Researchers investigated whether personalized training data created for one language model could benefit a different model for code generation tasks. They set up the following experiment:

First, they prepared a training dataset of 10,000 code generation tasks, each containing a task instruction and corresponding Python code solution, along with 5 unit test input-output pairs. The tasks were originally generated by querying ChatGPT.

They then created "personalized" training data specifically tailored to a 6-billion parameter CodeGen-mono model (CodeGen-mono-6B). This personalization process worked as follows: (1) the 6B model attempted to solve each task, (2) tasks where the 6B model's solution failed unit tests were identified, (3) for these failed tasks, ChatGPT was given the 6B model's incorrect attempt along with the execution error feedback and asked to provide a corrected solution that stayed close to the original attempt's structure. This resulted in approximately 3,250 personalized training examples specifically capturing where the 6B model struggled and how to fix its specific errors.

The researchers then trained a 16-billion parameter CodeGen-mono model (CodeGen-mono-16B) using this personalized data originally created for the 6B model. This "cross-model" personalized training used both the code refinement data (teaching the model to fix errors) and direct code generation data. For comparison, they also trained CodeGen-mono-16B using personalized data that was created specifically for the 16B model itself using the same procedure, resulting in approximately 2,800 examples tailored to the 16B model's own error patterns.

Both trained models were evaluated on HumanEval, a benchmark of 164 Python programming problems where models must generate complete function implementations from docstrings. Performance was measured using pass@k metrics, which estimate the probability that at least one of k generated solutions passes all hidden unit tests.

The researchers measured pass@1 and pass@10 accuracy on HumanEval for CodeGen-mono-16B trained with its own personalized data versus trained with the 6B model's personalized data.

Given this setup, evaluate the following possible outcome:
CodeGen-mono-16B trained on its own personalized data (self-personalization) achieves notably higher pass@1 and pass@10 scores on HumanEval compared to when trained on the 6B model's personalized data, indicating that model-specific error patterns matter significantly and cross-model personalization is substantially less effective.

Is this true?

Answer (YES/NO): YES